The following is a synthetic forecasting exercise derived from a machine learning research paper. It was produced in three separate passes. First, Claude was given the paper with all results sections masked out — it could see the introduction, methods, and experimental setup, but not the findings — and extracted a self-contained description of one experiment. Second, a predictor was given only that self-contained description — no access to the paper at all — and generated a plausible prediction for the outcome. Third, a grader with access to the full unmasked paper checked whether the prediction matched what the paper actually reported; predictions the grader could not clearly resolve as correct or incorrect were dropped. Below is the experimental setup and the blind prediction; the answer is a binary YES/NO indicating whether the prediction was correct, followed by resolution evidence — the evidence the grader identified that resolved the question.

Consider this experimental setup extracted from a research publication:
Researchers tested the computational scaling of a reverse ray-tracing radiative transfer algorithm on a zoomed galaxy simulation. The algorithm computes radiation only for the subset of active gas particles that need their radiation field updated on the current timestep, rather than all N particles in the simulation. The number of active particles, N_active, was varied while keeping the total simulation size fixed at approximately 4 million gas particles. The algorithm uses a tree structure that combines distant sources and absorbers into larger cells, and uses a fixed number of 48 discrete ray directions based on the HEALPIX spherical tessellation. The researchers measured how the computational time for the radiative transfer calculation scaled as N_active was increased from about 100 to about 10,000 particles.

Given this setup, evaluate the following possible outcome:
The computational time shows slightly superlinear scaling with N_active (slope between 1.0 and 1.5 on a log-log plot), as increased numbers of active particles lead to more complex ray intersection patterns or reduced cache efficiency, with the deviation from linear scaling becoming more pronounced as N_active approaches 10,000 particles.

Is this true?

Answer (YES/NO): NO